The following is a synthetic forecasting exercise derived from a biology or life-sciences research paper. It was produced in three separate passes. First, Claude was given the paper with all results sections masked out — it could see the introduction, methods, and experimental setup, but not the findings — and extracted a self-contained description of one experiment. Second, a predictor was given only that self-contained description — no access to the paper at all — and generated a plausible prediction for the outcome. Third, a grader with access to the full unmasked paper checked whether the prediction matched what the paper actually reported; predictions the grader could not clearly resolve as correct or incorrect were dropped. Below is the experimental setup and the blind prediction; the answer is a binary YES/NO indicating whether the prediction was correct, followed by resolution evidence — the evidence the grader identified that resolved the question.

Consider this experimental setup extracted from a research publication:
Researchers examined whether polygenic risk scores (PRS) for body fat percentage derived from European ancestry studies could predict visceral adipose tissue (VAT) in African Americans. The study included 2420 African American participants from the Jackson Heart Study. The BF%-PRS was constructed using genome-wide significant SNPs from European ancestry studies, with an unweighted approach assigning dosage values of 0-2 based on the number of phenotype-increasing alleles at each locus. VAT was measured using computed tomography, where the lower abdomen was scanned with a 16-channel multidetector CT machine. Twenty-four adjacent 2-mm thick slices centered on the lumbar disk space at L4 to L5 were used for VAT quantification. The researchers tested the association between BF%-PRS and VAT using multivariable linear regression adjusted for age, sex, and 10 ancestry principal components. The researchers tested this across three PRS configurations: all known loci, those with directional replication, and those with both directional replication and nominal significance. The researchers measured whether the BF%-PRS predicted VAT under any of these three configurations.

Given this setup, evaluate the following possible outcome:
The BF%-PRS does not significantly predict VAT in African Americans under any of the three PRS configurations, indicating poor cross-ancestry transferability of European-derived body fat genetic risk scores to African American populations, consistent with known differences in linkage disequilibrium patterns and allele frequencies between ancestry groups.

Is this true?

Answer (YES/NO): YES